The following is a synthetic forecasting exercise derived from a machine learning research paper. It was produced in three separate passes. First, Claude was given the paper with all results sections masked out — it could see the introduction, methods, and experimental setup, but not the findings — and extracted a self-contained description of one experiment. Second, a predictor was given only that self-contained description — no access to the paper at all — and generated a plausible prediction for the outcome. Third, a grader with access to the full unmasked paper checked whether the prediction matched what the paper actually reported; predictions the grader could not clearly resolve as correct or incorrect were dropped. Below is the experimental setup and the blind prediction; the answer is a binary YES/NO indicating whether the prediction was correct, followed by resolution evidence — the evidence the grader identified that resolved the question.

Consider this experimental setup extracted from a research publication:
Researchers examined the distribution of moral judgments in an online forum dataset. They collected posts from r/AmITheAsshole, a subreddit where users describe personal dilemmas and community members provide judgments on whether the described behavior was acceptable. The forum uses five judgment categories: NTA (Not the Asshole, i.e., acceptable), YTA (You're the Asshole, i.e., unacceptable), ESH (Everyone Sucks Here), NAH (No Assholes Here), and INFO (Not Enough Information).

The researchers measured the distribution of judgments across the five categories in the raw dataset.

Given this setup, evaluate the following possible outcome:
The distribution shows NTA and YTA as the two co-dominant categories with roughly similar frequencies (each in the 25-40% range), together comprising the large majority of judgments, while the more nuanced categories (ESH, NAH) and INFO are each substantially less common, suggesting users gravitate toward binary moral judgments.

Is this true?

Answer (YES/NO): NO